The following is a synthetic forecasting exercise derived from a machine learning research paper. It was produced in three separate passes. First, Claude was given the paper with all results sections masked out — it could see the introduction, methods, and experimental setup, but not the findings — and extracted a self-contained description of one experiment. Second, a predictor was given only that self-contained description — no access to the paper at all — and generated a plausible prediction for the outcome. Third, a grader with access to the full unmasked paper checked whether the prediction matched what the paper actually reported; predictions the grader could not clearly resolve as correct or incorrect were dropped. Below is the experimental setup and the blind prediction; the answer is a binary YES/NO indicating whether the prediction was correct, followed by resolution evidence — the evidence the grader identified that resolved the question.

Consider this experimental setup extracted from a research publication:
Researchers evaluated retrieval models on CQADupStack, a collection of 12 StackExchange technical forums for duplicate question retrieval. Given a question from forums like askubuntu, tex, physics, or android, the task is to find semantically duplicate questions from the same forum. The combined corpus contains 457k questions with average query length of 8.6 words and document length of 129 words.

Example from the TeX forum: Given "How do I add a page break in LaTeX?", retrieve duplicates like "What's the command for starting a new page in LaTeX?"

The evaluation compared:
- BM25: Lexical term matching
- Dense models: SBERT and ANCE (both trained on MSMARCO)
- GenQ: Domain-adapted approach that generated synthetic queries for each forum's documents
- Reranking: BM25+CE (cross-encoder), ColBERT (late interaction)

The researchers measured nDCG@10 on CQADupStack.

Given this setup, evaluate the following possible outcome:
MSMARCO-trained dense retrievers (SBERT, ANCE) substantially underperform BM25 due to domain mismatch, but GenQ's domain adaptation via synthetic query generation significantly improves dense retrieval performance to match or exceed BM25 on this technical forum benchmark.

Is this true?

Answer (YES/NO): NO